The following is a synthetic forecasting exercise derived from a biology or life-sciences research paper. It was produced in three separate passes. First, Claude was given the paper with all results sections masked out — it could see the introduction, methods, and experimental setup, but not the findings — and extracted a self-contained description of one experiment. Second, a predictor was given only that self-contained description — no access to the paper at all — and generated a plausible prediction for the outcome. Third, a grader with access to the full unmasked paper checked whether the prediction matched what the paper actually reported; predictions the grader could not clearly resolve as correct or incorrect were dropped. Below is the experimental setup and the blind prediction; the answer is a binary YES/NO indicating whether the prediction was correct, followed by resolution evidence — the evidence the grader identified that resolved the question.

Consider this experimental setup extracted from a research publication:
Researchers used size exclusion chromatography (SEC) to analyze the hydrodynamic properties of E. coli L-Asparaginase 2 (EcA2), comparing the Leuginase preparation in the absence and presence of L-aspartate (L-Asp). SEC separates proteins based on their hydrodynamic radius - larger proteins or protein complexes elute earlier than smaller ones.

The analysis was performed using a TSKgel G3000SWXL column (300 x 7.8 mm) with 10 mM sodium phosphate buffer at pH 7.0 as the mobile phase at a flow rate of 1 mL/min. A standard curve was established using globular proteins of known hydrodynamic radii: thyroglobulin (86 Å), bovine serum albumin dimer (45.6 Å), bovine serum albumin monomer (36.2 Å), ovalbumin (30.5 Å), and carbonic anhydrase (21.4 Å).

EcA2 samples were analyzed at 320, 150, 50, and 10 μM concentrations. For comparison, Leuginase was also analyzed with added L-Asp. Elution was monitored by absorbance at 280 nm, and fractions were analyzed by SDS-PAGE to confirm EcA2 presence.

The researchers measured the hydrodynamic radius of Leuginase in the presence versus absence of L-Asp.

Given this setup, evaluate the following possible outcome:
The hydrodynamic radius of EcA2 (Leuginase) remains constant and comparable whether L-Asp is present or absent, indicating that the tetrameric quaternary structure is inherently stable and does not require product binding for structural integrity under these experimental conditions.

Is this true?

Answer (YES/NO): NO